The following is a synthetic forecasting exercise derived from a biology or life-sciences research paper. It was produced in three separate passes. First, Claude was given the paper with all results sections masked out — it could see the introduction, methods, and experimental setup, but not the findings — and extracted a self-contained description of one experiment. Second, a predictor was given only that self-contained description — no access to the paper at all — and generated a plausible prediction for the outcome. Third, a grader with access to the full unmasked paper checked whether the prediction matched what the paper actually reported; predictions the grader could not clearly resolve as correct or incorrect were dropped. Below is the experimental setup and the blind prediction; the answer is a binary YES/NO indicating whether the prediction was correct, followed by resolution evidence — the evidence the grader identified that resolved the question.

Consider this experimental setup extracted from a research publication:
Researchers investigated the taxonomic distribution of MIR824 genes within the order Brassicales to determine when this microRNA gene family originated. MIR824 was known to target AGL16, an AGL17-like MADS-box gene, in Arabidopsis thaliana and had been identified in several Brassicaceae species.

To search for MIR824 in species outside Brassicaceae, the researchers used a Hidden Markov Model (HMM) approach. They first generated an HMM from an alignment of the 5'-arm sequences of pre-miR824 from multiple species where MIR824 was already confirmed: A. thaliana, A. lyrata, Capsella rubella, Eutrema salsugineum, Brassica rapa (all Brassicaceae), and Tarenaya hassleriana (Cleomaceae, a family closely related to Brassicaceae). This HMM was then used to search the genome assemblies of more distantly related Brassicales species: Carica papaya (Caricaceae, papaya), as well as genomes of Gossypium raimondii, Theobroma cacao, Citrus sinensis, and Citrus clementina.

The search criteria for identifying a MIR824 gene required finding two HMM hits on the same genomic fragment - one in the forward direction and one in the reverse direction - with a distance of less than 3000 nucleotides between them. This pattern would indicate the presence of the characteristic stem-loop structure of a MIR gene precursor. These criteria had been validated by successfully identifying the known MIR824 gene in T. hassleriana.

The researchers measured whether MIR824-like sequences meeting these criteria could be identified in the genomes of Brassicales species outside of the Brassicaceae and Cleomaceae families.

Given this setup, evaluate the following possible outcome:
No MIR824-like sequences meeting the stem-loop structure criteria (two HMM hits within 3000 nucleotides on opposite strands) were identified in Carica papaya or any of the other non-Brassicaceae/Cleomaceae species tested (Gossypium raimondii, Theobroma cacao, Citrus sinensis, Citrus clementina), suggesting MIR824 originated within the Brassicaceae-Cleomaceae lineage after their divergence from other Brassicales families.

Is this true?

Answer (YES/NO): YES